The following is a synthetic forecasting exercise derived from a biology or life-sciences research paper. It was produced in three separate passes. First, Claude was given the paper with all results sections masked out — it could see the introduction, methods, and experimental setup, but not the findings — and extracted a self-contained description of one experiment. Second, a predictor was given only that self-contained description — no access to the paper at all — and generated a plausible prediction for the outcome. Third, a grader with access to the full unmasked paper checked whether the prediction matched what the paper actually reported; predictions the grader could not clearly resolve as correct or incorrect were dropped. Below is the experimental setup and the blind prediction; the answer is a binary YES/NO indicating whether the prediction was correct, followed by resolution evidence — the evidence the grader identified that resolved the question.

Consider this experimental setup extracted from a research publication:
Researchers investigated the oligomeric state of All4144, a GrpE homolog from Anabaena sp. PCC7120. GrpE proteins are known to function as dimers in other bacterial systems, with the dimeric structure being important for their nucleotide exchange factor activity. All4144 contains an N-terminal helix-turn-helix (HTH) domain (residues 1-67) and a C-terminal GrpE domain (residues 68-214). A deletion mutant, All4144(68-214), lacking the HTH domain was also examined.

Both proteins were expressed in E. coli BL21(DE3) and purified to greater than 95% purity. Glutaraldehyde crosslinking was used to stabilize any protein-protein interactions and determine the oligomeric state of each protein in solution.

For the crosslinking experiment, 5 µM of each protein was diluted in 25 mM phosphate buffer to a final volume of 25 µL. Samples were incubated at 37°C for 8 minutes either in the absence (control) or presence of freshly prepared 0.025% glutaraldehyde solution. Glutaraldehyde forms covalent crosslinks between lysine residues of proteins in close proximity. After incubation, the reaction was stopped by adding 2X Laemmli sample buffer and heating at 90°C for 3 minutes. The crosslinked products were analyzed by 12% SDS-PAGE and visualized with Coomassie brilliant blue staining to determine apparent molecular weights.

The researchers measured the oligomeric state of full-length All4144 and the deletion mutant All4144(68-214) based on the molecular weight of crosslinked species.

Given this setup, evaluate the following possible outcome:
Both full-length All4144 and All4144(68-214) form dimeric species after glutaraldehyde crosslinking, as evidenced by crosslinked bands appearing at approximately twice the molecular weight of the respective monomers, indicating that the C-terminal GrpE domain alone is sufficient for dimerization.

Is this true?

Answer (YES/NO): YES